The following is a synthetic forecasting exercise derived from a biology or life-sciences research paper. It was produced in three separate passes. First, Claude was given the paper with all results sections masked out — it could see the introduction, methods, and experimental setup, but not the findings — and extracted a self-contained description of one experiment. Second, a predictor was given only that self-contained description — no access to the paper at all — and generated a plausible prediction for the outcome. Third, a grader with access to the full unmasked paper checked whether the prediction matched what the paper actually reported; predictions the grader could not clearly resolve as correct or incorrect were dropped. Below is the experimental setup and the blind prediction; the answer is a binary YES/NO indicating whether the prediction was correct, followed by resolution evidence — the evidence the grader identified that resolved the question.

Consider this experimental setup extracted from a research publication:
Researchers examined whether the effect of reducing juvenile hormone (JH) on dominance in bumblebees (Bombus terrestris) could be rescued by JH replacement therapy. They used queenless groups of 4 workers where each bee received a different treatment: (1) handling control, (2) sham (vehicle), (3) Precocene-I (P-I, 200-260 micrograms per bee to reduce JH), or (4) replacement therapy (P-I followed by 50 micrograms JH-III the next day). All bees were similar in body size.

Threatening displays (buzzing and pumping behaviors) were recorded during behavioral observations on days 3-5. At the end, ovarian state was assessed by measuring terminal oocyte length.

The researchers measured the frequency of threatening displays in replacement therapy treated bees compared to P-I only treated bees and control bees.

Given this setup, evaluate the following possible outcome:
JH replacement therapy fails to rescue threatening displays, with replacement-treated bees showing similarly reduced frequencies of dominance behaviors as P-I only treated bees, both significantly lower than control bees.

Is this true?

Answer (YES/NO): NO